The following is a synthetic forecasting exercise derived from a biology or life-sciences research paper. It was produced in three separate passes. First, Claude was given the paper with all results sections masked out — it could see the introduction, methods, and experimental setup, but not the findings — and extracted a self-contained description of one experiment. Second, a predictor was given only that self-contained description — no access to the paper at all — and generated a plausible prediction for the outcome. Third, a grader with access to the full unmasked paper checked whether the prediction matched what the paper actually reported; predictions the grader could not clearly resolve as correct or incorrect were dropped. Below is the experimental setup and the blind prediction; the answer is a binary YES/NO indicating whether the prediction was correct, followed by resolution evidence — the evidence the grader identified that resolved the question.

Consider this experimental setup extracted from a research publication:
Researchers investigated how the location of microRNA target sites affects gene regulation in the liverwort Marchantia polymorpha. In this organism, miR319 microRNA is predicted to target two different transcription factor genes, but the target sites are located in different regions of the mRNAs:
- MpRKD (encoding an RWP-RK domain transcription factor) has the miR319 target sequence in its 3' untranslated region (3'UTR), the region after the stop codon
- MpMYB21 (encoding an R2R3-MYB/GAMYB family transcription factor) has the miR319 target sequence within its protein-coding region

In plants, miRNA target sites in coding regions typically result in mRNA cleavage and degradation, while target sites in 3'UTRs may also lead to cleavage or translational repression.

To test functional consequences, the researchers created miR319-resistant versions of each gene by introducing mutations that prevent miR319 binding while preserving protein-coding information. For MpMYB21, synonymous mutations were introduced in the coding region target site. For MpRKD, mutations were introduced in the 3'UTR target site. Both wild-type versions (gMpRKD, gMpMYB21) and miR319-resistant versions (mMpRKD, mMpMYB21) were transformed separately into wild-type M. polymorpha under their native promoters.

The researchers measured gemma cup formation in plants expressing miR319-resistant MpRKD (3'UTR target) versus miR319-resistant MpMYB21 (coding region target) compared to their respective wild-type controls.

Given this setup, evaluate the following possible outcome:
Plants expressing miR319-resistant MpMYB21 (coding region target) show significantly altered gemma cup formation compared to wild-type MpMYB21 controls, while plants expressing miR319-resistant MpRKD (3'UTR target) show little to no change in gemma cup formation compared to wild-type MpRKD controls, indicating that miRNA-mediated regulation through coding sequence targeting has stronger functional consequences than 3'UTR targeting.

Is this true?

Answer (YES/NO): NO